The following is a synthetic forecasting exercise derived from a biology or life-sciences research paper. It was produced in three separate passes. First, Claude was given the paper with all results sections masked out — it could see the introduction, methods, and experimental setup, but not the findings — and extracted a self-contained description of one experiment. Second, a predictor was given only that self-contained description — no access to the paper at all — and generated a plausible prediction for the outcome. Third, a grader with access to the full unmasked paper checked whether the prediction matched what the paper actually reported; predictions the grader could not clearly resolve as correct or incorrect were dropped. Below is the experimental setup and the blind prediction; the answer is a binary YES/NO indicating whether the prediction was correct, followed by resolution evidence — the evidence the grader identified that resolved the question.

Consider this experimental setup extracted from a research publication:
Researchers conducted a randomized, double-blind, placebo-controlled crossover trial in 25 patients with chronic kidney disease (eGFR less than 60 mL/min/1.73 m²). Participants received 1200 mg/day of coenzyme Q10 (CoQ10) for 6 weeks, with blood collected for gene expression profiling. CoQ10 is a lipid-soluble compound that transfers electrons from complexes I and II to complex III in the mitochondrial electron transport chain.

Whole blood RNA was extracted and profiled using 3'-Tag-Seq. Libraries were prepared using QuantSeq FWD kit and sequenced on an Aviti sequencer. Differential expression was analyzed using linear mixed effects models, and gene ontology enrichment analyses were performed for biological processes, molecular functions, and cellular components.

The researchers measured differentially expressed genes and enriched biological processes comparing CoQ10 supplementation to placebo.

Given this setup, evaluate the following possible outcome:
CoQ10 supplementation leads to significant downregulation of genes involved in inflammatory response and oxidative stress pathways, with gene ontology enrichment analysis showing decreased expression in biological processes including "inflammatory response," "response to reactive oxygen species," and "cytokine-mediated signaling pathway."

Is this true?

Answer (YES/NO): NO